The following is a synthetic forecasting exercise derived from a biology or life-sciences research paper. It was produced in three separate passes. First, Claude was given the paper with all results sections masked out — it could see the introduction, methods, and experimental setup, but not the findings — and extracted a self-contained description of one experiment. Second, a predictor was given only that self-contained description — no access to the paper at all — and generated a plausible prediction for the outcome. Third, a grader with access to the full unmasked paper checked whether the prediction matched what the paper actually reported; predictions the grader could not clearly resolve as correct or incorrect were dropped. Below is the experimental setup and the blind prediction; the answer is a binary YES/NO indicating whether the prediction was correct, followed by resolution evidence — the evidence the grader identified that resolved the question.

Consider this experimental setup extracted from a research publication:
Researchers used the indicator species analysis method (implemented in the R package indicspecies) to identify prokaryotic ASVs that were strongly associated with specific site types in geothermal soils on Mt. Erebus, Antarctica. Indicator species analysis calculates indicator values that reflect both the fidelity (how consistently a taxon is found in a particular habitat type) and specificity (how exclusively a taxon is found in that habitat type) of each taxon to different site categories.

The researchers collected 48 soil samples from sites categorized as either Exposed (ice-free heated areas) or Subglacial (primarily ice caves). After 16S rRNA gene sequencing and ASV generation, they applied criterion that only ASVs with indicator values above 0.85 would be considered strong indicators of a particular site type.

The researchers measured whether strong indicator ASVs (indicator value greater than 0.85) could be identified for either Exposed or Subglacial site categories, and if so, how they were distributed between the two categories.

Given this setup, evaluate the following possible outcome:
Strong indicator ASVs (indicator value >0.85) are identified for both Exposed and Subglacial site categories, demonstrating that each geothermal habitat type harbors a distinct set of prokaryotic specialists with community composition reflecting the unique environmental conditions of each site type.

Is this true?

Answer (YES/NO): NO